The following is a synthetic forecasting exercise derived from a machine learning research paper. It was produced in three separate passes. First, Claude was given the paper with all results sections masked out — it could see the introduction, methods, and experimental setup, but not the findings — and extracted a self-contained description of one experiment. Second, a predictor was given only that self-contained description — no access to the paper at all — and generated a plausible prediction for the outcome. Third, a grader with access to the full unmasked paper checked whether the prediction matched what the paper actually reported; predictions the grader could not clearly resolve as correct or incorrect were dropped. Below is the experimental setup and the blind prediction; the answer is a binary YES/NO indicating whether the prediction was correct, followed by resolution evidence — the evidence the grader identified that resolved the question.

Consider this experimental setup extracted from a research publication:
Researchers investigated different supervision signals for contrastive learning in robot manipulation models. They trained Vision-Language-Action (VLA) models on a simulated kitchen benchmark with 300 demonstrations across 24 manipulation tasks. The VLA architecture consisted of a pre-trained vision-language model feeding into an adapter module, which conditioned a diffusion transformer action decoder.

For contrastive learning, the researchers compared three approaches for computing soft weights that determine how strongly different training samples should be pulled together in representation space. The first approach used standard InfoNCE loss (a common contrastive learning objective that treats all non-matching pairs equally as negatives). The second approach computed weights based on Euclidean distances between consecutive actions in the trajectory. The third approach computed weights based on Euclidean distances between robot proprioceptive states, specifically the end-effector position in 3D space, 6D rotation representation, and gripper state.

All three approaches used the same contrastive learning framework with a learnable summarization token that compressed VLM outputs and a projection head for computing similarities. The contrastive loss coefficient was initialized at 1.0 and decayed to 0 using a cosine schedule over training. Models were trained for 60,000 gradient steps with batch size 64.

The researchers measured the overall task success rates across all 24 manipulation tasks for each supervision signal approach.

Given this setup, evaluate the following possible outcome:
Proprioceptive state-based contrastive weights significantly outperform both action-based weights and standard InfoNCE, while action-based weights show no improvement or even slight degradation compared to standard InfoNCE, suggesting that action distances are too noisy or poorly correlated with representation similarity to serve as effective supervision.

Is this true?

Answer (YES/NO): YES